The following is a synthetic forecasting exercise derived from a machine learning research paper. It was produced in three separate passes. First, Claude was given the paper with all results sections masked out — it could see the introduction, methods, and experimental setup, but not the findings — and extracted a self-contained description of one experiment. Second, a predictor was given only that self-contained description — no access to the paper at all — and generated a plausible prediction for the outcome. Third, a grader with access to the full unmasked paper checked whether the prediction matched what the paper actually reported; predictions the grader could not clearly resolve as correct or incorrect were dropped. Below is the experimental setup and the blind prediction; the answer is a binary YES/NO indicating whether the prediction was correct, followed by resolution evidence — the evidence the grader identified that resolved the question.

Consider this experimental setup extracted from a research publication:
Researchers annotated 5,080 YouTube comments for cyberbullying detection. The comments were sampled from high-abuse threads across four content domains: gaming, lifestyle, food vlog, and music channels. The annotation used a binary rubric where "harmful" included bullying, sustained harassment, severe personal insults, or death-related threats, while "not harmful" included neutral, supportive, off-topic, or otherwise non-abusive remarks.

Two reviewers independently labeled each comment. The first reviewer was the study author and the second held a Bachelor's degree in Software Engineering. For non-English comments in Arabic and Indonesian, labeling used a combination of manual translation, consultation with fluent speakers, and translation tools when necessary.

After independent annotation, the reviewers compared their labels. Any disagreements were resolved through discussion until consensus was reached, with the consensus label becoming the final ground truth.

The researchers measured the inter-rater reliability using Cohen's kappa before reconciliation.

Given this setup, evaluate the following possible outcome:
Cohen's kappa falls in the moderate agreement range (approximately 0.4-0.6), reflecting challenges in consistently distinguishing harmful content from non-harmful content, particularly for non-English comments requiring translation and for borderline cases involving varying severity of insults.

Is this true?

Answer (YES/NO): NO